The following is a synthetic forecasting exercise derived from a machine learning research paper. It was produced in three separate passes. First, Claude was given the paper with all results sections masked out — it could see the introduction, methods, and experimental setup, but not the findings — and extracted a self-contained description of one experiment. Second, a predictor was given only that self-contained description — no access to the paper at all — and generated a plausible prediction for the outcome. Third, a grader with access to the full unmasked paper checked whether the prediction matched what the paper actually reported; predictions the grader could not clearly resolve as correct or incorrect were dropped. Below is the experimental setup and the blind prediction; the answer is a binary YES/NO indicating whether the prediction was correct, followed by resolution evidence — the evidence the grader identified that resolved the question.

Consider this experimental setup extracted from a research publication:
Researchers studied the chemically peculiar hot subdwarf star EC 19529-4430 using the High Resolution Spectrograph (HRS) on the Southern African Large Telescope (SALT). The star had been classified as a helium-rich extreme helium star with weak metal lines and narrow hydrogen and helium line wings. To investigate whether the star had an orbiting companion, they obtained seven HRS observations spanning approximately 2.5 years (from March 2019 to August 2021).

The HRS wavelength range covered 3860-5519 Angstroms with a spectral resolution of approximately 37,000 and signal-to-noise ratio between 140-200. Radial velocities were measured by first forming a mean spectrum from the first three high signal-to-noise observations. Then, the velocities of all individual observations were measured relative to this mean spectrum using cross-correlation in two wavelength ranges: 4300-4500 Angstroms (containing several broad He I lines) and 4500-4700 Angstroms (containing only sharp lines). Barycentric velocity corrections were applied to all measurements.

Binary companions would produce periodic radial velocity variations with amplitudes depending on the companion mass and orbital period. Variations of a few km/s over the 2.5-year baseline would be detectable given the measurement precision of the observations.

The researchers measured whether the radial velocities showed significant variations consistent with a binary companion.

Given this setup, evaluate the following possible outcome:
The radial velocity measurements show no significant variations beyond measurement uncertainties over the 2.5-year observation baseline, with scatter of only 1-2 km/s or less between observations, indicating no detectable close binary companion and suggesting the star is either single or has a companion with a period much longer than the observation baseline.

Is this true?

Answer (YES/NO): YES